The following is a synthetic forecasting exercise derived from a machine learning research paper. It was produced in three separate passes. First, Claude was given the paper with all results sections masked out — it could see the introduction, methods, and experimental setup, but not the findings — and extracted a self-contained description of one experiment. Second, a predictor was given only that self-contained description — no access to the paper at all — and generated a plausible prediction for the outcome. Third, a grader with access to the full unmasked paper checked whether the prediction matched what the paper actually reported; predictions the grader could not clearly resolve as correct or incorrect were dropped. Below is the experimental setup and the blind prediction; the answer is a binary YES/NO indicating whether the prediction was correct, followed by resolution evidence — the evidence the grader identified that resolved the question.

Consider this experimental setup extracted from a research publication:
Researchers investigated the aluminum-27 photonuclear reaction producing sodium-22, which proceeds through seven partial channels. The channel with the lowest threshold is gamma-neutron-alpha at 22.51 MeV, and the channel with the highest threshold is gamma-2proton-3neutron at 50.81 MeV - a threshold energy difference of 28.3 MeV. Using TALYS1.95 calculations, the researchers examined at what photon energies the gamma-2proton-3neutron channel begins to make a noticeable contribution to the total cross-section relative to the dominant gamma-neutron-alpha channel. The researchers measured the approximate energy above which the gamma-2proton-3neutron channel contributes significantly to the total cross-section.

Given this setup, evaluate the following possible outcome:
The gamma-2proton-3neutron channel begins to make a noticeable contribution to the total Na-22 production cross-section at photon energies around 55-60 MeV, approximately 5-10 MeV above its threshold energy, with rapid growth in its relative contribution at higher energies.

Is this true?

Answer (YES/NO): NO